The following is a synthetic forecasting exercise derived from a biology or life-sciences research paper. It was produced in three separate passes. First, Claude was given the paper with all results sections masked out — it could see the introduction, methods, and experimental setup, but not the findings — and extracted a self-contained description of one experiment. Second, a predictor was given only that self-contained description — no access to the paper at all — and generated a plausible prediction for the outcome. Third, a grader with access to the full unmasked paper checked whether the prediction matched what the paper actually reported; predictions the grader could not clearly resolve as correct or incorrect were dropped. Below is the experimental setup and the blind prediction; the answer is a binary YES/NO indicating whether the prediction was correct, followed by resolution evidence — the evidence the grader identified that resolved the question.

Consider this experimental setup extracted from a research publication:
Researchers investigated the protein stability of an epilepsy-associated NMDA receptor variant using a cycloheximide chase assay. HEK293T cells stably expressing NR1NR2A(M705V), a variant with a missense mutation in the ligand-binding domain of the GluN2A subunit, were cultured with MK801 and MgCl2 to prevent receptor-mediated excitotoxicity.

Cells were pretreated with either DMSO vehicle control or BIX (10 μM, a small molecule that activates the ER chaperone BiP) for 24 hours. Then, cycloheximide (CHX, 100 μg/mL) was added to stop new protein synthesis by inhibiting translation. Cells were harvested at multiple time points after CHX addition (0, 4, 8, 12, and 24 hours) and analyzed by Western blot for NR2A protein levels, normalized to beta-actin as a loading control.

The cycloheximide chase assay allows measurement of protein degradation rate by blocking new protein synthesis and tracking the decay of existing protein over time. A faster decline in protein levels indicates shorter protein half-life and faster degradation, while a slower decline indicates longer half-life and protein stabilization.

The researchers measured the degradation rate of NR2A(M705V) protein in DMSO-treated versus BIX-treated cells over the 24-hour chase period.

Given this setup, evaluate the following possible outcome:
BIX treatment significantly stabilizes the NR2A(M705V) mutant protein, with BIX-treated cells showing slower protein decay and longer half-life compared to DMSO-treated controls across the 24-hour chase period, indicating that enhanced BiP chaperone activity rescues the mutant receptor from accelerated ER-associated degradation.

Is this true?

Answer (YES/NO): NO